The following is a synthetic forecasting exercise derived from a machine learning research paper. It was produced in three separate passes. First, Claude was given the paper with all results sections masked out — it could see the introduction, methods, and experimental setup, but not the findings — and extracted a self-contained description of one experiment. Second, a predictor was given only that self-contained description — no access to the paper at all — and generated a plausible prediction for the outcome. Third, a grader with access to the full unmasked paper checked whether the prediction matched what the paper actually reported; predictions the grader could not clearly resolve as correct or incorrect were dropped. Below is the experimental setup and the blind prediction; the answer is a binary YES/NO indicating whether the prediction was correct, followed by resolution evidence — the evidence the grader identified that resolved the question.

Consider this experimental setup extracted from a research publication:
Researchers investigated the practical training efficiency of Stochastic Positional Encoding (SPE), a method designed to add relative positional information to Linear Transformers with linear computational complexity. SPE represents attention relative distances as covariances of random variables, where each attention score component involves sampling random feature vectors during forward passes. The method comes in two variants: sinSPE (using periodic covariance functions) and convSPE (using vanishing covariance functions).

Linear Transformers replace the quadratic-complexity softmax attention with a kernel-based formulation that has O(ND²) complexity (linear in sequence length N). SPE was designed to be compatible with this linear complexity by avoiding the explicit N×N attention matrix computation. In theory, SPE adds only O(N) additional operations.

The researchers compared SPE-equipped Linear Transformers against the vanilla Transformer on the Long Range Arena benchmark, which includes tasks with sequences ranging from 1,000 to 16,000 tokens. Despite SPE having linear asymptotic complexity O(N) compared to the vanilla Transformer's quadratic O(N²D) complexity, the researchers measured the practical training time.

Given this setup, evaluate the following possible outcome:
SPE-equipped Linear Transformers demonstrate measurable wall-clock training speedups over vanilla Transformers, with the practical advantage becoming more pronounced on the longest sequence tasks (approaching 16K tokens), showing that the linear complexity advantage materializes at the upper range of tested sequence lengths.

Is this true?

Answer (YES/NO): NO